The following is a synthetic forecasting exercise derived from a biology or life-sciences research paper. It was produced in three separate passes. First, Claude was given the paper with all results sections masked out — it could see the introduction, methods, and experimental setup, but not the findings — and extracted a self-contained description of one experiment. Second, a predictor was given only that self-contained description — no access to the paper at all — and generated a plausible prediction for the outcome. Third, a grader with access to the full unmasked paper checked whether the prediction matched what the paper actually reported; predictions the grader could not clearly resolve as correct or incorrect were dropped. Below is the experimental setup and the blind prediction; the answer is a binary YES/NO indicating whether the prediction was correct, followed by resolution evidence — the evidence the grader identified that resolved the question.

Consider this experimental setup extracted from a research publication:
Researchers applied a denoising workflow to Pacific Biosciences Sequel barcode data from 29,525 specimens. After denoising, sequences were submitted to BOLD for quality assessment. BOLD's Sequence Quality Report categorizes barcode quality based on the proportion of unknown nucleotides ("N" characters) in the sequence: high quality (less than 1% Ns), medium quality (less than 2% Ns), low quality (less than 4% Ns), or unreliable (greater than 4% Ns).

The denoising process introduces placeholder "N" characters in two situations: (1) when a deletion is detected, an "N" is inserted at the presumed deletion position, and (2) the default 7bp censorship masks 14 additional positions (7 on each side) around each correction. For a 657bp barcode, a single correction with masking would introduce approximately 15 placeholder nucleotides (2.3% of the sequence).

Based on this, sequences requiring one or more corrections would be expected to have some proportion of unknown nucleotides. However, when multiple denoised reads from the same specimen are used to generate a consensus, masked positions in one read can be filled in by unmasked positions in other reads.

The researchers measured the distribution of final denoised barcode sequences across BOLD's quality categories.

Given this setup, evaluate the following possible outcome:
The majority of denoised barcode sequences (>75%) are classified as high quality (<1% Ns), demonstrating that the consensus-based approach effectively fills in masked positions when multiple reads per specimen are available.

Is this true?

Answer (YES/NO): YES